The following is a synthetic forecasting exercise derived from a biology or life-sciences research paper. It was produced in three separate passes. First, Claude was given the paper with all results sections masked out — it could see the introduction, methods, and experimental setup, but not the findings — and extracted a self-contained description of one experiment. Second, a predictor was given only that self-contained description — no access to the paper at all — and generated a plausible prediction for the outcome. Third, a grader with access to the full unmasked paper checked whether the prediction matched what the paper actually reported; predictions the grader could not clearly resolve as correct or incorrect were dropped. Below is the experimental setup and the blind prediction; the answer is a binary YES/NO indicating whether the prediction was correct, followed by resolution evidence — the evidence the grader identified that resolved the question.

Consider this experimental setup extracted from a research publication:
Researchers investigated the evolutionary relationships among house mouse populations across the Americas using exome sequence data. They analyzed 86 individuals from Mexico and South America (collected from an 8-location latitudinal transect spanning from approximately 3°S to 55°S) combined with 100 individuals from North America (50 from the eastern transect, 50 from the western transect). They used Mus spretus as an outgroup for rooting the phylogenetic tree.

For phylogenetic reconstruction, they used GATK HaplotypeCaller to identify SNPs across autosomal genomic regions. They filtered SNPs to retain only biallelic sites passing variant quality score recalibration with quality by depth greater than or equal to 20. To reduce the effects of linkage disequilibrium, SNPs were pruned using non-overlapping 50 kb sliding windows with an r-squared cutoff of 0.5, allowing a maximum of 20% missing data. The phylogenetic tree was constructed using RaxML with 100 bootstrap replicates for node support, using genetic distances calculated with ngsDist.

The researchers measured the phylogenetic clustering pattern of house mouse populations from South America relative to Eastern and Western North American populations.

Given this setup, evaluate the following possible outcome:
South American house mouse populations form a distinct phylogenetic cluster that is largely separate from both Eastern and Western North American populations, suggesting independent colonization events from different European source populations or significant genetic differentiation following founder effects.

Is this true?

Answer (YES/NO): YES